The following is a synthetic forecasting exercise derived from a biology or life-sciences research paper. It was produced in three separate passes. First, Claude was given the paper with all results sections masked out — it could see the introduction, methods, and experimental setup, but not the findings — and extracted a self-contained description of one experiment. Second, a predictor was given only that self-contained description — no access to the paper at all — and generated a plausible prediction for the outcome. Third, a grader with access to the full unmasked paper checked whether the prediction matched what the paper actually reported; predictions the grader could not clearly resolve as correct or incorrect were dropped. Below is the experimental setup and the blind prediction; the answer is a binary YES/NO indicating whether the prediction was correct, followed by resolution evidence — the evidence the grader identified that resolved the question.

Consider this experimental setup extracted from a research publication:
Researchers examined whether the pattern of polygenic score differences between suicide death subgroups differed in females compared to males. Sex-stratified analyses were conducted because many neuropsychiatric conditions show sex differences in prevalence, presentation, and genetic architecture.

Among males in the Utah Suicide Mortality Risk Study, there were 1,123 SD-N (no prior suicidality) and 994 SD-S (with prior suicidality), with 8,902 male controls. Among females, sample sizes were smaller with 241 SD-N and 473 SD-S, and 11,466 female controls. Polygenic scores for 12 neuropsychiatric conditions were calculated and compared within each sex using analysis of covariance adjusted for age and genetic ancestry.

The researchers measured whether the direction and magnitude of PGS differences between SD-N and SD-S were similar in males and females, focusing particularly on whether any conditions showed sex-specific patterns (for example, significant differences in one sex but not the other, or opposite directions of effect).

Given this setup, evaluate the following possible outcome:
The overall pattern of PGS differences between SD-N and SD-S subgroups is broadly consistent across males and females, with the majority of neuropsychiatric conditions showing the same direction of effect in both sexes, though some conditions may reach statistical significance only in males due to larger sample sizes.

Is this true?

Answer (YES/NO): NO